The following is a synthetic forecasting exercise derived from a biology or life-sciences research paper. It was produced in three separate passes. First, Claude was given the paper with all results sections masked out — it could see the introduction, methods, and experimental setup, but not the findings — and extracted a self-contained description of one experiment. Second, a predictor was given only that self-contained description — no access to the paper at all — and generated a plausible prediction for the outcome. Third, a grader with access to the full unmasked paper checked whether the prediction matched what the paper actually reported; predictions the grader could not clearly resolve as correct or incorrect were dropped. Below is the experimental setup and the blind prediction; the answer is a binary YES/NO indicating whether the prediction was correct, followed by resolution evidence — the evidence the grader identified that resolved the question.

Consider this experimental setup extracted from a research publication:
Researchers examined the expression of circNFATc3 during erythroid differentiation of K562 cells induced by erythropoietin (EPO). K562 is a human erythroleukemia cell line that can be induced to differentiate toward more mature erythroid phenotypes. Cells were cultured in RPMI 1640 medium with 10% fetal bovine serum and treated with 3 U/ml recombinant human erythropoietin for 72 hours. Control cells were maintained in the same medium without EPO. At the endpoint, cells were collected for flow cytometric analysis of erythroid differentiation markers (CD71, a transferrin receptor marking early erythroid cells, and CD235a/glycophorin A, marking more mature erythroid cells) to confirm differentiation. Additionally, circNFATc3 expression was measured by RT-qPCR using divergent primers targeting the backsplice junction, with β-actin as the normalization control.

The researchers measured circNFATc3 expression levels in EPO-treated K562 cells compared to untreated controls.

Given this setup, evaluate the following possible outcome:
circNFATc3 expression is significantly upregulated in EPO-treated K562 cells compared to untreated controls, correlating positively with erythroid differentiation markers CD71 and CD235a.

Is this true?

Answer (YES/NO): NO